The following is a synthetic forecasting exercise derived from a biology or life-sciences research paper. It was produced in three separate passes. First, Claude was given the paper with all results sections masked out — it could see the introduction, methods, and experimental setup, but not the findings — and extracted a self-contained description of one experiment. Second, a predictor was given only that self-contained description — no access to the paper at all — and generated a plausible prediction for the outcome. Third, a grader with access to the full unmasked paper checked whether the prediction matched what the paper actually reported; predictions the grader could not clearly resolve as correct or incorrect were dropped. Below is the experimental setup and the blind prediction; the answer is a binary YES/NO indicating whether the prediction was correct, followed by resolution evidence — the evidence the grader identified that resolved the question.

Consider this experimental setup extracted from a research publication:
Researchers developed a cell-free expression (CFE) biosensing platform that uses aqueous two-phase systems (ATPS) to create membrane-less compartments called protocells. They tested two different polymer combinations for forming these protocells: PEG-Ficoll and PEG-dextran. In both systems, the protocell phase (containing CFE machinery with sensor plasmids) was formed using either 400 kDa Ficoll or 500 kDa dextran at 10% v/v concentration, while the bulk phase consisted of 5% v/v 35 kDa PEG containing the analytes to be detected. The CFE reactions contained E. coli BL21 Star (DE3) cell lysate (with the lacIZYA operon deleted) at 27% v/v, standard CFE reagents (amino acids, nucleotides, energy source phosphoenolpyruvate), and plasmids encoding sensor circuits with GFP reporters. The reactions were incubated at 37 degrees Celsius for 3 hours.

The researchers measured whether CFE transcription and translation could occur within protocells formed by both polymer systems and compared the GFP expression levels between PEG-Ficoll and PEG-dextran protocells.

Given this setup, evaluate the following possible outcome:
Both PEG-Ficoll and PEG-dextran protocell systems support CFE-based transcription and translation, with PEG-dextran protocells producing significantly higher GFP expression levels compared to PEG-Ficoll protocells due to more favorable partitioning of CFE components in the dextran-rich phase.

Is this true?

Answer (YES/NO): NO